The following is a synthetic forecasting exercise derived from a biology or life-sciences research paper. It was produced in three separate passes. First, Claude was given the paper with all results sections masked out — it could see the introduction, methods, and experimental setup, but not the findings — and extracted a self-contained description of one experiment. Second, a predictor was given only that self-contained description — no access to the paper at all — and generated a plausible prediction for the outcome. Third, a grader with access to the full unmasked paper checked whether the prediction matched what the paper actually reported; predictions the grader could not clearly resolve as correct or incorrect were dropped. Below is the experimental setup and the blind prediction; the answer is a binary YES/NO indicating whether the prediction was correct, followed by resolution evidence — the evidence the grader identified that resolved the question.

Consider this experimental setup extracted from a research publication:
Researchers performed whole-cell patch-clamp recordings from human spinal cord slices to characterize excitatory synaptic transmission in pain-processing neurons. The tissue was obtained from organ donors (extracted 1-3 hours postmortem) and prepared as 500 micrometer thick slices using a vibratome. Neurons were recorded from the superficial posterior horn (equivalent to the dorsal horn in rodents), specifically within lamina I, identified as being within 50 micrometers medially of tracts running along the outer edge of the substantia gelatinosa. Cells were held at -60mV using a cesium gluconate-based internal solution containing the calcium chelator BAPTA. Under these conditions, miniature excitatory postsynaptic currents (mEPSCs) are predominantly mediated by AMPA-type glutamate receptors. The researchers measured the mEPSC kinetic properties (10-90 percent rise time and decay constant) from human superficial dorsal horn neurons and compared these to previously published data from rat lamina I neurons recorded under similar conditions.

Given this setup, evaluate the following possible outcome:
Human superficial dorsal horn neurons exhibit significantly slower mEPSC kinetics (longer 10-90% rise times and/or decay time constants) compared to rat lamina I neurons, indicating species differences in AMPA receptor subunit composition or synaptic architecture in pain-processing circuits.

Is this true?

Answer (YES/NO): NO